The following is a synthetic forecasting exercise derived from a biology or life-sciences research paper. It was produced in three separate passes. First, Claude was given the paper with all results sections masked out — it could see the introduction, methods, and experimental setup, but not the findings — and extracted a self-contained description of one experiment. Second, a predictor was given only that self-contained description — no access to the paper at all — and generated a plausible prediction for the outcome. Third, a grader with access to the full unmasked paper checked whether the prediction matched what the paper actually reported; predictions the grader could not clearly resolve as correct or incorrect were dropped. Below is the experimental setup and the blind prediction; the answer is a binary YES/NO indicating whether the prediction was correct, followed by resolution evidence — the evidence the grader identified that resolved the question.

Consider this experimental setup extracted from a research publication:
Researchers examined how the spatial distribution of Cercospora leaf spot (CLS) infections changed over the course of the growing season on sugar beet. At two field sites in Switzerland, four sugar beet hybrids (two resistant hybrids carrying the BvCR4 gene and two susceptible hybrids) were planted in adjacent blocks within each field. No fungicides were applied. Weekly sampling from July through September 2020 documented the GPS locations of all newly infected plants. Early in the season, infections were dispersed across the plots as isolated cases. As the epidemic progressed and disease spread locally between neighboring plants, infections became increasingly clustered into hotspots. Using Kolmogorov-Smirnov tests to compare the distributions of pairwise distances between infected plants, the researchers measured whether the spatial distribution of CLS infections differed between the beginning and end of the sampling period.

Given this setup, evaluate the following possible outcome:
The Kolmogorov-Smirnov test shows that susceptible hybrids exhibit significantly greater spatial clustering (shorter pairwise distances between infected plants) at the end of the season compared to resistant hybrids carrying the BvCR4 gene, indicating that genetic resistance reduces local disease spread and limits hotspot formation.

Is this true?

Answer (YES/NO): NO